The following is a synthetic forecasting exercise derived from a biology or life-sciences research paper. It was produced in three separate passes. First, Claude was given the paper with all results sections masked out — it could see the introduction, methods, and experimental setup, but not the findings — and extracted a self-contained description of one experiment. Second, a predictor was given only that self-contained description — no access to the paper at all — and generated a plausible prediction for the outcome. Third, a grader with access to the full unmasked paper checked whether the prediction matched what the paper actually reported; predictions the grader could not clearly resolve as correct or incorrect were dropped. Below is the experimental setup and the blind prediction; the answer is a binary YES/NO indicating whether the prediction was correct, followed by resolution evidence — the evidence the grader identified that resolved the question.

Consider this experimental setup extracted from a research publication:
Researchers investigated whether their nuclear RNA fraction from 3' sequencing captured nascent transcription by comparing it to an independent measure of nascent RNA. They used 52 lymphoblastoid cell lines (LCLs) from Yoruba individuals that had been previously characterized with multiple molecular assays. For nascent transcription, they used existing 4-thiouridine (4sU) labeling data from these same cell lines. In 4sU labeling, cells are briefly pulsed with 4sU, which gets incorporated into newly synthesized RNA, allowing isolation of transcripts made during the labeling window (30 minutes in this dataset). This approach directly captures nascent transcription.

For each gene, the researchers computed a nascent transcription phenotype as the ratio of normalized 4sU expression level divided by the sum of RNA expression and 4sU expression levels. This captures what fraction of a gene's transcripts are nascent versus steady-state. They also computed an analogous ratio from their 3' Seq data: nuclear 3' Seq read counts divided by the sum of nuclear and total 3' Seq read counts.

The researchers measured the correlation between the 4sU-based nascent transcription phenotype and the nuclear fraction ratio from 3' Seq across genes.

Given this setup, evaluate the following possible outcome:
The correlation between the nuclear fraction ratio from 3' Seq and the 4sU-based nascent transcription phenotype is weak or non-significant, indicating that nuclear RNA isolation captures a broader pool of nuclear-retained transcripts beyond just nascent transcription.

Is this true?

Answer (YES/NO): NO